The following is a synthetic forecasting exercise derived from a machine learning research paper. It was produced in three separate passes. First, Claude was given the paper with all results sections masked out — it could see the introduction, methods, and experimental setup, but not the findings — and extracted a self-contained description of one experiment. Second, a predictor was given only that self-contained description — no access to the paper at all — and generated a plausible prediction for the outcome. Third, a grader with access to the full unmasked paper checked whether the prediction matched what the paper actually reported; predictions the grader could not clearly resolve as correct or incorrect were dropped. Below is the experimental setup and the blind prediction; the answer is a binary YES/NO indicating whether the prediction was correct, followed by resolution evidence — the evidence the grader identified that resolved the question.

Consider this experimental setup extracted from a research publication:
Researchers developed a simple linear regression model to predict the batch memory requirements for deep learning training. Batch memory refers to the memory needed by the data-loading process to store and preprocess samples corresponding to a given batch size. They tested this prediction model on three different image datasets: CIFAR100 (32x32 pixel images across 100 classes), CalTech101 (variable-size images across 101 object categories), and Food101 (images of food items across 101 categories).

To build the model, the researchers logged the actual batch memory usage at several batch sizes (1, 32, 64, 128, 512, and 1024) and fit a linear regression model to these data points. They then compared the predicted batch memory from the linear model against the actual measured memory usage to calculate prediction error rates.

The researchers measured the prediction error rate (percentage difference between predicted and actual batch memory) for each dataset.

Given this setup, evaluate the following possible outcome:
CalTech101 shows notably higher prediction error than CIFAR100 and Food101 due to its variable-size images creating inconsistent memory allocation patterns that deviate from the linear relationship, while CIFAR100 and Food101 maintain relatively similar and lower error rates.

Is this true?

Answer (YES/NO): NO